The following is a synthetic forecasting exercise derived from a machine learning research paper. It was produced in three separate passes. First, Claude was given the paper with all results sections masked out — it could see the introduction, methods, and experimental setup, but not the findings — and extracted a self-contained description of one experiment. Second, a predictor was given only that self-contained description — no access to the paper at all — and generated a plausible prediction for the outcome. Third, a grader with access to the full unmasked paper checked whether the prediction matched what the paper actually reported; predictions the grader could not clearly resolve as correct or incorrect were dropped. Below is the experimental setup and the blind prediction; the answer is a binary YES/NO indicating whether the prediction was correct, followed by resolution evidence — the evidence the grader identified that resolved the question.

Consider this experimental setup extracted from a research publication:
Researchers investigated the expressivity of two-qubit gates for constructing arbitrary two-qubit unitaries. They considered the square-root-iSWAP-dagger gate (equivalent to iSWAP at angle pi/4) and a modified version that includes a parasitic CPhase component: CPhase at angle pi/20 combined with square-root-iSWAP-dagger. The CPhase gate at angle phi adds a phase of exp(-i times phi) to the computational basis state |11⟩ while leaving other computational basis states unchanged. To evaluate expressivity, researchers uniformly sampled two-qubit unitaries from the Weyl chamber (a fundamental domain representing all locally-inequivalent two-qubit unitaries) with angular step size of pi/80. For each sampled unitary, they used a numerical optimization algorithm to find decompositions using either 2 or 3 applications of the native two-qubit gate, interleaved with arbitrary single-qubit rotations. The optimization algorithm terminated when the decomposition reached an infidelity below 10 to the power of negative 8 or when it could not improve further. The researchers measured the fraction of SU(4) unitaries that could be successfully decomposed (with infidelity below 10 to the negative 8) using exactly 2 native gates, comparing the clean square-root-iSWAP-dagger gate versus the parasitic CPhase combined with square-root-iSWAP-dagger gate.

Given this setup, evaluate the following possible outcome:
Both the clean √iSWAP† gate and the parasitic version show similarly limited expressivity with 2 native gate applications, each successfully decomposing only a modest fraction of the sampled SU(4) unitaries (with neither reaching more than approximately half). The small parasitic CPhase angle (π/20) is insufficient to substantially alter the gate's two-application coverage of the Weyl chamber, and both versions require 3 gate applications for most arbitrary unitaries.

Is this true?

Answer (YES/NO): NO